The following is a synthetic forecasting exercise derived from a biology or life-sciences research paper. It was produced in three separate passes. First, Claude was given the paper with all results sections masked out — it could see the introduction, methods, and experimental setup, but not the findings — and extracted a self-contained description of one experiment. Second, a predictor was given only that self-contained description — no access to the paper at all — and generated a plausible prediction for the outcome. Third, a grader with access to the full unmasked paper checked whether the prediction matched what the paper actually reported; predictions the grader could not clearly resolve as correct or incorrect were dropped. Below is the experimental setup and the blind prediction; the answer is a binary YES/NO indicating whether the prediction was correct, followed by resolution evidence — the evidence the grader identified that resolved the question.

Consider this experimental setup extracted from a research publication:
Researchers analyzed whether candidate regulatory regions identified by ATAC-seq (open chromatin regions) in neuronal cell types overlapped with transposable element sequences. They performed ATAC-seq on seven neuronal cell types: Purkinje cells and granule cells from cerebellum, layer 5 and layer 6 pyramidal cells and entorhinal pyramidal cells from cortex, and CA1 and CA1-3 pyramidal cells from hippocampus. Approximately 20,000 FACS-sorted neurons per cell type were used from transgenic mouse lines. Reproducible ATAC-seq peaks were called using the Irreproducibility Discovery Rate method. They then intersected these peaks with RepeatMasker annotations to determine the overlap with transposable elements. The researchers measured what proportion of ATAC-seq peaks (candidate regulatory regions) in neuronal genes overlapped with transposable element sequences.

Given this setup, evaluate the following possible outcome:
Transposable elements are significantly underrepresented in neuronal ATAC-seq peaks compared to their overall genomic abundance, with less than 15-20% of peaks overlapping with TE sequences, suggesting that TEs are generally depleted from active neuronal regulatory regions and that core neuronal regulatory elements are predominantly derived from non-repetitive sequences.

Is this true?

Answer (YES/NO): NO